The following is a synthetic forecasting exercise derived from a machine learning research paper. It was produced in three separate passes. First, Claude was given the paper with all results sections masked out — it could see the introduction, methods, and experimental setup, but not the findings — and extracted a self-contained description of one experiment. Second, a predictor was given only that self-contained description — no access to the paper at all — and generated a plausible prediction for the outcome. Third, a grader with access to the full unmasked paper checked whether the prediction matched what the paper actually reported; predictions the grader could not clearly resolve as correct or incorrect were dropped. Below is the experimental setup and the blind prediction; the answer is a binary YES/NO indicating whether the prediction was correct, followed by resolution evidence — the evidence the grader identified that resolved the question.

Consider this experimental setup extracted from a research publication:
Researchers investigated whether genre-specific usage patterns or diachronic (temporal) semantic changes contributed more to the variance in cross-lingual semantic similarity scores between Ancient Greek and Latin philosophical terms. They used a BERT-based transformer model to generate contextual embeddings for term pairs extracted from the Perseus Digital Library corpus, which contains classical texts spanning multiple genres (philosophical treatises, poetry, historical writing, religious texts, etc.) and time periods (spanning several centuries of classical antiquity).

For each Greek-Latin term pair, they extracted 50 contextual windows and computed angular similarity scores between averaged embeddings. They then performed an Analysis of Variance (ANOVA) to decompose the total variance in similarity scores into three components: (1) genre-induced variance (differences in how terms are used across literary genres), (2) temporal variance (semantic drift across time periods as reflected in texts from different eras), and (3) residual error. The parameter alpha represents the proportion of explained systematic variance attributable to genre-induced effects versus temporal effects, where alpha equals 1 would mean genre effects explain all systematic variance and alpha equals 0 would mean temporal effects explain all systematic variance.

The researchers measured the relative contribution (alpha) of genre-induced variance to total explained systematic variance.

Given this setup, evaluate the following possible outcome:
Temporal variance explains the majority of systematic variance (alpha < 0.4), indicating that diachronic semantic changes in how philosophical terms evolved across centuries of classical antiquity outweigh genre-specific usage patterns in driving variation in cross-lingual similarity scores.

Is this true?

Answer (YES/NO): NO